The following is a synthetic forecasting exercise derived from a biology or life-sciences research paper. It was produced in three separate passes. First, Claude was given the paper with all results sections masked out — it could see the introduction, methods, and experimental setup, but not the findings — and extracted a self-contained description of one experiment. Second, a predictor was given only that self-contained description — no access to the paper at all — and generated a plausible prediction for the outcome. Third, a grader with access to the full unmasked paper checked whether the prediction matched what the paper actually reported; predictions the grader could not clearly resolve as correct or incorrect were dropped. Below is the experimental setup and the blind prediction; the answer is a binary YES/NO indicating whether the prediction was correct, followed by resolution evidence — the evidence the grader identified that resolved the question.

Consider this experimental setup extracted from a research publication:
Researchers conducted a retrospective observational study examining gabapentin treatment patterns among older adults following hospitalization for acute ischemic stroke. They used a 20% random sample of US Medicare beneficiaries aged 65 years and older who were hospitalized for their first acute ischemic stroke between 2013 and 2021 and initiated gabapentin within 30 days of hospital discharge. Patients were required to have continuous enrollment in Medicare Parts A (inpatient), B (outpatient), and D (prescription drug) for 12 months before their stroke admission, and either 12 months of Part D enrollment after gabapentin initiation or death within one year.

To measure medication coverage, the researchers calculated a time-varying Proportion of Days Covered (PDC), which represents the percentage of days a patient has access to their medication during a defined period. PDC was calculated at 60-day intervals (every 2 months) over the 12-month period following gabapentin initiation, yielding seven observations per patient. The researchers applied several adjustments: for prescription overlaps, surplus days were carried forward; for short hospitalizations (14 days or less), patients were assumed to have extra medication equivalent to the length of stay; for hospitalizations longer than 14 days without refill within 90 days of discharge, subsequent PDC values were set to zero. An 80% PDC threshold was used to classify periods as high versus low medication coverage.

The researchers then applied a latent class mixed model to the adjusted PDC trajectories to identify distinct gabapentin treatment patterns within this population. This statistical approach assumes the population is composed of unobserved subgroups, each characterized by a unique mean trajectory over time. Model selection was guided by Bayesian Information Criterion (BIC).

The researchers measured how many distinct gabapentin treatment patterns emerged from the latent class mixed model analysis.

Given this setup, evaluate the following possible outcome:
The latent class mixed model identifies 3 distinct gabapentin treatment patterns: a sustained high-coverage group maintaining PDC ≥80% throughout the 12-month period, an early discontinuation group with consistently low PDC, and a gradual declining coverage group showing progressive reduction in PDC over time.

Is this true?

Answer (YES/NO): YES